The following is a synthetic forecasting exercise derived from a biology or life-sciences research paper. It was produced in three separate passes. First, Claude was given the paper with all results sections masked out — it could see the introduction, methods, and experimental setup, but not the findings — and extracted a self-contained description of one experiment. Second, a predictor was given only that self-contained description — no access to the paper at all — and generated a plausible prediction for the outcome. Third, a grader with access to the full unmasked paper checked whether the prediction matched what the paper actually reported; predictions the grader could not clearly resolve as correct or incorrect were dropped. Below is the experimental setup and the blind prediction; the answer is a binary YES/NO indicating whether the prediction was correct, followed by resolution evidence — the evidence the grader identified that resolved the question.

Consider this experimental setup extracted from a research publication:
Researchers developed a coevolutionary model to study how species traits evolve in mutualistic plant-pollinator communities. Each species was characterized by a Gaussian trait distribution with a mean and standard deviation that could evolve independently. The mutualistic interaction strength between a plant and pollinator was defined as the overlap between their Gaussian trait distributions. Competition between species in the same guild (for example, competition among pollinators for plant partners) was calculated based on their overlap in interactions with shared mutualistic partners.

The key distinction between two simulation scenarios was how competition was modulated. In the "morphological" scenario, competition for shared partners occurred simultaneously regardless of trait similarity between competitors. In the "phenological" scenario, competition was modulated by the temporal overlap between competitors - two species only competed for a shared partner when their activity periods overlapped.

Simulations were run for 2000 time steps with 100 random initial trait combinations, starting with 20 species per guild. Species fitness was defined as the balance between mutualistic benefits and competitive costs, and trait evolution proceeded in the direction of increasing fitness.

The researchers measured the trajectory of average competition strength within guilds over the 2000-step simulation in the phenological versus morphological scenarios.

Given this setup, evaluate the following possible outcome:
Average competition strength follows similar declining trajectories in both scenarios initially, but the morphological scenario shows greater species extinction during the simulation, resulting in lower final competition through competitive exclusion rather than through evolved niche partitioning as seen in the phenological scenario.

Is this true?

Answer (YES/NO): NO